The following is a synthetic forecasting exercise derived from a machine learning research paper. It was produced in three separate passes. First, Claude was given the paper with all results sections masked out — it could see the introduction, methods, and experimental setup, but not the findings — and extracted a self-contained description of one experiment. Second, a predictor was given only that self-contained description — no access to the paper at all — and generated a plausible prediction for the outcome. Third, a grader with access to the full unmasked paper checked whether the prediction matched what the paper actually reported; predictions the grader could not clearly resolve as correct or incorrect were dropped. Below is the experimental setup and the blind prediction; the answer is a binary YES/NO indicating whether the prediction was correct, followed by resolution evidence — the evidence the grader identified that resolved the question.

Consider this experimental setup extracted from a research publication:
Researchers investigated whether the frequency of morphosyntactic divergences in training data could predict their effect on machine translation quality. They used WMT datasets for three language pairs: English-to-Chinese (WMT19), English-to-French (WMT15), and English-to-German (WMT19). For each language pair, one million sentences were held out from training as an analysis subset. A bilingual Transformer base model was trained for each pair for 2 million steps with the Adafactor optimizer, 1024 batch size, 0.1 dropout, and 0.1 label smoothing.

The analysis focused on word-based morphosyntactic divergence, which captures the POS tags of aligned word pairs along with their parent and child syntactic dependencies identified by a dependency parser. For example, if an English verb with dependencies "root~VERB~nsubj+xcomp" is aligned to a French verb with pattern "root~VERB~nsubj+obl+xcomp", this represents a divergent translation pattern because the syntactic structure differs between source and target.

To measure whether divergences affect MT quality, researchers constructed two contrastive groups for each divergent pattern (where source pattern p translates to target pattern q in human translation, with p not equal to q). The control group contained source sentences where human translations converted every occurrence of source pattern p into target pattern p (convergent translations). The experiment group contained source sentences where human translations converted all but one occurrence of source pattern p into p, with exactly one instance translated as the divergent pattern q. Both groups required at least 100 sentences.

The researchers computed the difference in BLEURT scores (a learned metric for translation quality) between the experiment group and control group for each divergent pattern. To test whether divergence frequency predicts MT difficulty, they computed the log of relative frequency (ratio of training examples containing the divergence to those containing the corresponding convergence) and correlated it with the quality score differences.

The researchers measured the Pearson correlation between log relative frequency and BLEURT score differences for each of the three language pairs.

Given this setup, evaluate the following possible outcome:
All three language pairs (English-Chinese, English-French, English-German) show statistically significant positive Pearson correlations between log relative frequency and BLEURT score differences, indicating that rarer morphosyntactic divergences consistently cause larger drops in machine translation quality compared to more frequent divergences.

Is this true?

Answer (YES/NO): NO